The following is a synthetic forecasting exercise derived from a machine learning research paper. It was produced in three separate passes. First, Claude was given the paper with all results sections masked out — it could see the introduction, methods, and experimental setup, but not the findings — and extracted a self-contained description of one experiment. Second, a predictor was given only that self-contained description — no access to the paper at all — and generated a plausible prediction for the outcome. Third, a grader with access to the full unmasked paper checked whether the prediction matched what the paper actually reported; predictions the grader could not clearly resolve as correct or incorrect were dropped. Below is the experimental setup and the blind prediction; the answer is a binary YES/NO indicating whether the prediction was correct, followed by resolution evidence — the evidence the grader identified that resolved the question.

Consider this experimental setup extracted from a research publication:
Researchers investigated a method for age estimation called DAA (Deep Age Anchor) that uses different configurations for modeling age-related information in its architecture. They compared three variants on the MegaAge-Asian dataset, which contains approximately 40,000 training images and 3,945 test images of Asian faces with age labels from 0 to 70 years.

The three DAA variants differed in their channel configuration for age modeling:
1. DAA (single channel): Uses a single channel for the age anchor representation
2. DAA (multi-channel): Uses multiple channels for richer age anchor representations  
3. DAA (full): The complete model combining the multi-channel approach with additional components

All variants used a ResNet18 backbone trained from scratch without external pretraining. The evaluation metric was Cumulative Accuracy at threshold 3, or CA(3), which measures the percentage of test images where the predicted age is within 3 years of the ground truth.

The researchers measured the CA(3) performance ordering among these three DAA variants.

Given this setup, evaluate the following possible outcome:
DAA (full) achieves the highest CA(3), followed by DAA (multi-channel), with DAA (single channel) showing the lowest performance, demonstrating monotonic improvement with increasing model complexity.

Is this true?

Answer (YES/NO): YES